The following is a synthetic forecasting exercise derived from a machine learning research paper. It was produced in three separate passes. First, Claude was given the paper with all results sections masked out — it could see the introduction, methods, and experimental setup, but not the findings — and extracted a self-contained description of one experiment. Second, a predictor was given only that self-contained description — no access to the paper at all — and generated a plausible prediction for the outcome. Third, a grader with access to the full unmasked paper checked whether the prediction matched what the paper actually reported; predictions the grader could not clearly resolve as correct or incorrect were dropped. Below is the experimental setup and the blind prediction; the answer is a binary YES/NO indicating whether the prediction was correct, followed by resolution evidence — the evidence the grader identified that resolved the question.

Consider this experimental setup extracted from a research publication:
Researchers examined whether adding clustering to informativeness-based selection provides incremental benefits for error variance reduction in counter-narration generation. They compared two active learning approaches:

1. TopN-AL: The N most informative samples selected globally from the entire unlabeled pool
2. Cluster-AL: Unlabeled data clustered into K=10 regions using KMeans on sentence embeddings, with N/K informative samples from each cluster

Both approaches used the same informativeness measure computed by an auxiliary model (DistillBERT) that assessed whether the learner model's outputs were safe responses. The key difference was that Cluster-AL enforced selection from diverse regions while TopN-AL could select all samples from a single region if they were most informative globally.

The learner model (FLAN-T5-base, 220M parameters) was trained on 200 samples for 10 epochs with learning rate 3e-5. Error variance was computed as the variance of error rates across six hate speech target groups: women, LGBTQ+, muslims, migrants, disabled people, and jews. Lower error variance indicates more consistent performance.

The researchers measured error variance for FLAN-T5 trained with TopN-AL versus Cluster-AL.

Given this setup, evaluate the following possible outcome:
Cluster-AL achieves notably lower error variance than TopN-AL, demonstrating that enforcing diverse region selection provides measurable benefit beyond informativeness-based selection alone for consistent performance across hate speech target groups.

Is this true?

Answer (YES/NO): YES